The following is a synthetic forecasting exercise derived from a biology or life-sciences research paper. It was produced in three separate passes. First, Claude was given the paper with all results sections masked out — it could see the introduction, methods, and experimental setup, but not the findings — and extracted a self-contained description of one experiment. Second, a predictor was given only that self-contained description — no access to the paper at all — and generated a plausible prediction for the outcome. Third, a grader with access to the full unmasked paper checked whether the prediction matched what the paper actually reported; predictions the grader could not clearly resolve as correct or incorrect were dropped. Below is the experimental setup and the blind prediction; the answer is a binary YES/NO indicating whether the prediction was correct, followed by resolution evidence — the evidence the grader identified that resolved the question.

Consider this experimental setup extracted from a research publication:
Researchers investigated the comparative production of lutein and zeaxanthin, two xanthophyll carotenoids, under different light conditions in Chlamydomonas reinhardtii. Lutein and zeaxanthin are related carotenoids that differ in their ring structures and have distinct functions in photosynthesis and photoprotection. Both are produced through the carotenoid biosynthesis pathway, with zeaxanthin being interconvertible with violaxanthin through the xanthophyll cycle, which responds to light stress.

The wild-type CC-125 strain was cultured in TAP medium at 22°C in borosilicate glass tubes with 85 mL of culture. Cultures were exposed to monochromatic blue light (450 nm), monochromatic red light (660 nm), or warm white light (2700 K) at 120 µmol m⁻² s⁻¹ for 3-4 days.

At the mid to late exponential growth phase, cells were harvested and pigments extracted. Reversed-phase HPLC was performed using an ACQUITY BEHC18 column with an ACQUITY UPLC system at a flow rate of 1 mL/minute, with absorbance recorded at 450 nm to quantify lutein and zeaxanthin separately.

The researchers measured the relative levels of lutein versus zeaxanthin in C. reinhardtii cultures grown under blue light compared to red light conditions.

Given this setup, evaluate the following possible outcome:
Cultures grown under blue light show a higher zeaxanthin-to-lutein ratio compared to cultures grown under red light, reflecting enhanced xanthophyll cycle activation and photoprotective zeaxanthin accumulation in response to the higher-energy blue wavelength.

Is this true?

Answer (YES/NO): NO